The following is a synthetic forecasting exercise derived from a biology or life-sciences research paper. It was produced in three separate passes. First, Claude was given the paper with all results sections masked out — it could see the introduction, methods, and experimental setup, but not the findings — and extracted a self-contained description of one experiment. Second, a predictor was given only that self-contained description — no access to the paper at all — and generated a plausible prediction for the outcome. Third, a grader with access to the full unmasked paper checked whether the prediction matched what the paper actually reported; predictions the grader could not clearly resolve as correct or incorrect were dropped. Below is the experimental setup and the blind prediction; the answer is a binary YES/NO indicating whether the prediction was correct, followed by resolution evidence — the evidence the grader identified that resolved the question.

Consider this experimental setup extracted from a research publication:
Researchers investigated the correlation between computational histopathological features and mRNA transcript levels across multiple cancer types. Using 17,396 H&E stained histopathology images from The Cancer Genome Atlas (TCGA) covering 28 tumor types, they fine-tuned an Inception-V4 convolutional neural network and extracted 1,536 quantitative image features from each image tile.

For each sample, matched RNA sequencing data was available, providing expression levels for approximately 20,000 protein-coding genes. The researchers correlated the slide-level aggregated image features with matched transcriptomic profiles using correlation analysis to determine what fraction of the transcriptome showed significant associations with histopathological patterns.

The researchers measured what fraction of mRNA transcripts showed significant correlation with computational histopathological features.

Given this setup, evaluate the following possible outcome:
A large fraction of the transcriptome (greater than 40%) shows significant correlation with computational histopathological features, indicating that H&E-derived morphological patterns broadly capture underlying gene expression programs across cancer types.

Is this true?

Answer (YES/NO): NO